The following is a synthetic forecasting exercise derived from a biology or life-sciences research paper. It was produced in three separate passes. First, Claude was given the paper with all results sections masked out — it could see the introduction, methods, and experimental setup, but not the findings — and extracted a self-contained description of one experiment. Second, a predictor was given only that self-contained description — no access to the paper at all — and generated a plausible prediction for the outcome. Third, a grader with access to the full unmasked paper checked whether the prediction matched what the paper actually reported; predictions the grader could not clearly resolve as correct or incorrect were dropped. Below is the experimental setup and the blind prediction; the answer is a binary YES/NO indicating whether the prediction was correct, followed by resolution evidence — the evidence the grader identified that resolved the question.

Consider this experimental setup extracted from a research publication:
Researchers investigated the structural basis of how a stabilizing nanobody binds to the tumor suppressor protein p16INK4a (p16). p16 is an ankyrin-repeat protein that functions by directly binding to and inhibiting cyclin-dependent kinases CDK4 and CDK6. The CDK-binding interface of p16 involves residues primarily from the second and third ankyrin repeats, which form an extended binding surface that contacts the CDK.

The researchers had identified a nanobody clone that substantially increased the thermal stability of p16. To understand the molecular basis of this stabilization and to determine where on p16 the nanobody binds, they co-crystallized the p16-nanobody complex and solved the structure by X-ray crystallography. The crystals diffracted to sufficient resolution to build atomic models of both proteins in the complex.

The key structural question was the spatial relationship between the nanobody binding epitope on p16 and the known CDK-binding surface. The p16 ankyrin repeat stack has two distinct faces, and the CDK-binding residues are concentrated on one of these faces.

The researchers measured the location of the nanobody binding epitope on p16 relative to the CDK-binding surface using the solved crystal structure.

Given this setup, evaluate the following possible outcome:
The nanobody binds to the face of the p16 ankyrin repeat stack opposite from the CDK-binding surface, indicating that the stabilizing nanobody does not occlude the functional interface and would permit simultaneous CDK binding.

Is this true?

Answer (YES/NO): YES